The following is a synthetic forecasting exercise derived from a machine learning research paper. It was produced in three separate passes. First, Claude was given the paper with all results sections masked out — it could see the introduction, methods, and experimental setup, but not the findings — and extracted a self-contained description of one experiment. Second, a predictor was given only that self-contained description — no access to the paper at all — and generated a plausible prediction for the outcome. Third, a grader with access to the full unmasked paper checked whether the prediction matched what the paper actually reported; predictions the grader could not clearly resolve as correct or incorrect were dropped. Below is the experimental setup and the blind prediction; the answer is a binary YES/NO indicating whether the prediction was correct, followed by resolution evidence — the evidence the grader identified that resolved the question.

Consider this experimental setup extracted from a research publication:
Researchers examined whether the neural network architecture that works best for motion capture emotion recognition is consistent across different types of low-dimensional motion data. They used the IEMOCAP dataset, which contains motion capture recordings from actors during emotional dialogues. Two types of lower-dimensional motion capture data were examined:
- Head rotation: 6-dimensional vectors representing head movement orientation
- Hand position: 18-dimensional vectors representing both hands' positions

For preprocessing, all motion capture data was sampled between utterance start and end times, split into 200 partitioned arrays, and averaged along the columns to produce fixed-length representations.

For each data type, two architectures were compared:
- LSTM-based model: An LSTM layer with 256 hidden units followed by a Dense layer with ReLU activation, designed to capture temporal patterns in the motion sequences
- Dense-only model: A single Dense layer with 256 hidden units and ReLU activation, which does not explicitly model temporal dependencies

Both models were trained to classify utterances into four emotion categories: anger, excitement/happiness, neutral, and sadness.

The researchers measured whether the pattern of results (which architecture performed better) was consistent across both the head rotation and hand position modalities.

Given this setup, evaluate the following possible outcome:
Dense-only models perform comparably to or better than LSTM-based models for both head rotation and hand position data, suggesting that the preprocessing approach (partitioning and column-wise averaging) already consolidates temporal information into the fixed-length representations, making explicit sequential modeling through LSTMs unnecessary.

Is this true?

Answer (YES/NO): YES